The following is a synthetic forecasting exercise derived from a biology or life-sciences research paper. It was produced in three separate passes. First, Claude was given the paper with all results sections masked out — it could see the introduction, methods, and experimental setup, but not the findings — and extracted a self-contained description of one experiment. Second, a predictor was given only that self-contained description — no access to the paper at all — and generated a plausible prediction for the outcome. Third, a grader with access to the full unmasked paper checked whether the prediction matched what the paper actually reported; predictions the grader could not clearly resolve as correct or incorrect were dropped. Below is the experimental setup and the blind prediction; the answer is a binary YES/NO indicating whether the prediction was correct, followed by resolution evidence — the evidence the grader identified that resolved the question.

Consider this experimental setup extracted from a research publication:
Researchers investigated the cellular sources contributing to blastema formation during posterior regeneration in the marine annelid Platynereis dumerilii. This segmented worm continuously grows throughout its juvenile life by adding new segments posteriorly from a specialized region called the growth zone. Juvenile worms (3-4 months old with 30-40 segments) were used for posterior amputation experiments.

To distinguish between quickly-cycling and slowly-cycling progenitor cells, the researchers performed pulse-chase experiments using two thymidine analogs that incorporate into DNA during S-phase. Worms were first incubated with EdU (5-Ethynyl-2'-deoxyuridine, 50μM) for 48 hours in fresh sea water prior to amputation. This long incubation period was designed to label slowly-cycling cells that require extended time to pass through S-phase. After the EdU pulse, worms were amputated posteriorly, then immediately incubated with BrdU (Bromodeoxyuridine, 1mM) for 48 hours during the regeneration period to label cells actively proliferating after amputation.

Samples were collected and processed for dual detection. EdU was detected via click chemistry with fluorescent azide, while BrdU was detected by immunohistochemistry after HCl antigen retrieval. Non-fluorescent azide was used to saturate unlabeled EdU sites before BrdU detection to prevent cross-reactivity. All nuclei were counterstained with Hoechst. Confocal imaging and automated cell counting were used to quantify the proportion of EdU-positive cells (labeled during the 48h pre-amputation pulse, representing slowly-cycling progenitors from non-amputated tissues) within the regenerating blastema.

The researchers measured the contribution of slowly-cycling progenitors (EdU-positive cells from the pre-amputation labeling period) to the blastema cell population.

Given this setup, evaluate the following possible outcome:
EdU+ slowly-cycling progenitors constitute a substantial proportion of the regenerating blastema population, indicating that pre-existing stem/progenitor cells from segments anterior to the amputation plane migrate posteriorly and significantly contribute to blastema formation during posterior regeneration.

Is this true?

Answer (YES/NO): NO